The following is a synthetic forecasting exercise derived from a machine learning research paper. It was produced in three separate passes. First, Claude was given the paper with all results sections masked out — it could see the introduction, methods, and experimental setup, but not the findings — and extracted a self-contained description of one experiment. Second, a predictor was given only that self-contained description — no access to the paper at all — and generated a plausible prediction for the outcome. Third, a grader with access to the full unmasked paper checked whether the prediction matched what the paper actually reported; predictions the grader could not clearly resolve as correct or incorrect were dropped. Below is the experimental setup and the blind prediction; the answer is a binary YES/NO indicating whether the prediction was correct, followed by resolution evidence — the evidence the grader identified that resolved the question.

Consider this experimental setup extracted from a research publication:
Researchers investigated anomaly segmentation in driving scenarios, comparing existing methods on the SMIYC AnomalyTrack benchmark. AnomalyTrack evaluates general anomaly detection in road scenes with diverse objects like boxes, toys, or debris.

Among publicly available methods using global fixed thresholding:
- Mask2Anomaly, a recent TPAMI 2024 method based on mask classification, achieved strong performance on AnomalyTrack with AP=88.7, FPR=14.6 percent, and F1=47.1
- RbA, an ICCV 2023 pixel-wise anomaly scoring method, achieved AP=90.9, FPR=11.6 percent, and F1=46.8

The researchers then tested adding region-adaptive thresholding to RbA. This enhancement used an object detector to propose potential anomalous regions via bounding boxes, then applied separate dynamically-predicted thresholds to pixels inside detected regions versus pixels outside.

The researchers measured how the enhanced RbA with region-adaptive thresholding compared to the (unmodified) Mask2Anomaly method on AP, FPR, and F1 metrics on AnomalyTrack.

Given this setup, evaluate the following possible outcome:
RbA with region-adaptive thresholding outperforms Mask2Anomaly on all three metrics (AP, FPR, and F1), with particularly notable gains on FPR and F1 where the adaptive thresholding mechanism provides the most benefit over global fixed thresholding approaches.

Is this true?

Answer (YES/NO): NO